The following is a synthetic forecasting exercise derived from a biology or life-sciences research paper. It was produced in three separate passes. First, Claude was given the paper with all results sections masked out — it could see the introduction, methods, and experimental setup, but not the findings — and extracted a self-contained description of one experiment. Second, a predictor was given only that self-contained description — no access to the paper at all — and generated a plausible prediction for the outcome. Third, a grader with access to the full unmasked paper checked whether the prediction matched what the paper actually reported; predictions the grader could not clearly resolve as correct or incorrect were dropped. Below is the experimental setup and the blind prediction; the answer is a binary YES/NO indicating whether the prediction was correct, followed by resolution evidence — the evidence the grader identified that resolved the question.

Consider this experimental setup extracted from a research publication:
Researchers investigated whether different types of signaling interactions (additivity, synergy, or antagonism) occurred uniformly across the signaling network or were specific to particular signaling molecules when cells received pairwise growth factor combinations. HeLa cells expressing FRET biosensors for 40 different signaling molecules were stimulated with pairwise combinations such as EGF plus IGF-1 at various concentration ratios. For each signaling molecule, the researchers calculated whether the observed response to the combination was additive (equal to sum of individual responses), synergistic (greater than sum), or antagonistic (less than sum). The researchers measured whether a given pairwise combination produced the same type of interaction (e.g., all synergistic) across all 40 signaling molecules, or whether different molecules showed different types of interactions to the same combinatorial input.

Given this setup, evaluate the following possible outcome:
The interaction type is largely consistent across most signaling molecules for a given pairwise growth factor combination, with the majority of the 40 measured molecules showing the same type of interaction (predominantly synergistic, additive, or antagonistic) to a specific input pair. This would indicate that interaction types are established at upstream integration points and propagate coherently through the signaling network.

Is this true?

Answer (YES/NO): NO